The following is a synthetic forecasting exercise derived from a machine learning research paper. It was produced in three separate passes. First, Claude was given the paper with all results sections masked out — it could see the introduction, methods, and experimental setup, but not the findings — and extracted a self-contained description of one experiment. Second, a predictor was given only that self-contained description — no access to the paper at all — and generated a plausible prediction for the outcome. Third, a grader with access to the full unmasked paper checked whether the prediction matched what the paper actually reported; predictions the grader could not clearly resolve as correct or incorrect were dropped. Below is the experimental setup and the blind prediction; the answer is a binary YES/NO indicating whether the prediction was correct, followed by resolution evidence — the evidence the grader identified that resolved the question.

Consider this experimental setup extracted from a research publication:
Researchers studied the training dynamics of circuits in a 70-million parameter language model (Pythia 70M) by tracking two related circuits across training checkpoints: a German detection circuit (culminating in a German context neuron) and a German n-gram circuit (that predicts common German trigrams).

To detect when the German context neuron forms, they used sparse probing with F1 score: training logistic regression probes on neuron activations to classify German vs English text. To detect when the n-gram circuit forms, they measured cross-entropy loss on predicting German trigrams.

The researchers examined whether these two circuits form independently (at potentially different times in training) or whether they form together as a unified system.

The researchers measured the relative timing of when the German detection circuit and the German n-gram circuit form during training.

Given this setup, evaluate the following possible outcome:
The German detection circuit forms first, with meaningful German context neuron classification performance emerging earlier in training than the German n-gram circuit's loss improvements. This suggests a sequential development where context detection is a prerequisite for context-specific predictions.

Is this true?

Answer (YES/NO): NO